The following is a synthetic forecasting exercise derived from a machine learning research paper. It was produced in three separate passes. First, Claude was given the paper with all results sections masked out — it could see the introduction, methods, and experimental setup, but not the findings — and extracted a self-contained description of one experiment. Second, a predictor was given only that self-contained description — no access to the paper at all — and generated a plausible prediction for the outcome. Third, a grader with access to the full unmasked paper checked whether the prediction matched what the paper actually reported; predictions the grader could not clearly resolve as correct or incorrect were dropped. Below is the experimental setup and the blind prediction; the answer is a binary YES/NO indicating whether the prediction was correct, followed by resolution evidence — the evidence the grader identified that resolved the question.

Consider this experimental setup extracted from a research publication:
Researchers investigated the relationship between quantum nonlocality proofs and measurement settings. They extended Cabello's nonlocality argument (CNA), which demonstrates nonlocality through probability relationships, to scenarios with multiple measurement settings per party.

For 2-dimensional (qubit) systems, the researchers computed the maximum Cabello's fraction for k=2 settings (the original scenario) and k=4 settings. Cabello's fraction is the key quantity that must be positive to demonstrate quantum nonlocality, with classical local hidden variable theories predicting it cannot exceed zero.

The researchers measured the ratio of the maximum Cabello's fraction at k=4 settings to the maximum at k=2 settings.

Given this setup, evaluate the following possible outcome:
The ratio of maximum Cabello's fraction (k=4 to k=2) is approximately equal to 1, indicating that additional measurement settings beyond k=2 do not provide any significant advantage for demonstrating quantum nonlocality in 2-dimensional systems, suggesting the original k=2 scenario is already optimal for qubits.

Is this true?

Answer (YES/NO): NO